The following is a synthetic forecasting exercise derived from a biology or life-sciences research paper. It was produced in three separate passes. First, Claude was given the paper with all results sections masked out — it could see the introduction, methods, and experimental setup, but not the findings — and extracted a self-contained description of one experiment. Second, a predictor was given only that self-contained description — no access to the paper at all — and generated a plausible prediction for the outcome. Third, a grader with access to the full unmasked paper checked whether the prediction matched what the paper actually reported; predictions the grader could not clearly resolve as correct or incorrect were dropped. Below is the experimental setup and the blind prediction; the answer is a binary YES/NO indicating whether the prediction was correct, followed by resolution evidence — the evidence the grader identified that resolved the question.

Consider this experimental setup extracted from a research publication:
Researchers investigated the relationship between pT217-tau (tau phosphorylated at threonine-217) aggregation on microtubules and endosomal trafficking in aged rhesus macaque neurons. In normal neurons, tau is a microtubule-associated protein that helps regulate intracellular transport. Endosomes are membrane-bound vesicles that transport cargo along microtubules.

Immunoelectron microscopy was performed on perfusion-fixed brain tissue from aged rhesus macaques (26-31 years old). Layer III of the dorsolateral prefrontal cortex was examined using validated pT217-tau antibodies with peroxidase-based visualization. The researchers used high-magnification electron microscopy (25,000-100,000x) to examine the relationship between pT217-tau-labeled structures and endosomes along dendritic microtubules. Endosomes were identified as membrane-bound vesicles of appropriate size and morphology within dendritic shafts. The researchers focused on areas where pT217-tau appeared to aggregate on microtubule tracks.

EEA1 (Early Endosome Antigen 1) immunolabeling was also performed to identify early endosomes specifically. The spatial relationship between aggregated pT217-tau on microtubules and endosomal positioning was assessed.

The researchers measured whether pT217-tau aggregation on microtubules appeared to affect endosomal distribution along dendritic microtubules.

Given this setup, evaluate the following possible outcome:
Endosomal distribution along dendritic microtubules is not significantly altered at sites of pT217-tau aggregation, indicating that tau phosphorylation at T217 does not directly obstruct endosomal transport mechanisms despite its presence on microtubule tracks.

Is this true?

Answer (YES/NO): NO